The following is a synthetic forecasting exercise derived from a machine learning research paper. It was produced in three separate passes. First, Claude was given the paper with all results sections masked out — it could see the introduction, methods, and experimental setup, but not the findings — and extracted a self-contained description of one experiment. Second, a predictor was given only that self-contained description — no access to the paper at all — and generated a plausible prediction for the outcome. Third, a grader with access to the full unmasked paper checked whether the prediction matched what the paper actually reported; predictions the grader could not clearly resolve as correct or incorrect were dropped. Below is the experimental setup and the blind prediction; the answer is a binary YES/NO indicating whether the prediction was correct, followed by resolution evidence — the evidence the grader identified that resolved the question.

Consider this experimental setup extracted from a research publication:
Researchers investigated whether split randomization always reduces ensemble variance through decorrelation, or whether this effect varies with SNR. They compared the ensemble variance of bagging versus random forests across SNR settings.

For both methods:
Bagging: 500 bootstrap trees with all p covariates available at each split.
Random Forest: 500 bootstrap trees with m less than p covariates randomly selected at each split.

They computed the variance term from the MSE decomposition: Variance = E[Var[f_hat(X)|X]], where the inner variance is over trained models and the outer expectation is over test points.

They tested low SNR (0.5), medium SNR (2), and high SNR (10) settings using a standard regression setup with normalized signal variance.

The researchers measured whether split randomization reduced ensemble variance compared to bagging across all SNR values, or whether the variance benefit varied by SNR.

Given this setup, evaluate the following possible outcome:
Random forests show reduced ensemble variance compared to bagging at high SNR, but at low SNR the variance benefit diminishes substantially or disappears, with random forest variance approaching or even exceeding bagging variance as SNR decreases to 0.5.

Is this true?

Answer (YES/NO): NO